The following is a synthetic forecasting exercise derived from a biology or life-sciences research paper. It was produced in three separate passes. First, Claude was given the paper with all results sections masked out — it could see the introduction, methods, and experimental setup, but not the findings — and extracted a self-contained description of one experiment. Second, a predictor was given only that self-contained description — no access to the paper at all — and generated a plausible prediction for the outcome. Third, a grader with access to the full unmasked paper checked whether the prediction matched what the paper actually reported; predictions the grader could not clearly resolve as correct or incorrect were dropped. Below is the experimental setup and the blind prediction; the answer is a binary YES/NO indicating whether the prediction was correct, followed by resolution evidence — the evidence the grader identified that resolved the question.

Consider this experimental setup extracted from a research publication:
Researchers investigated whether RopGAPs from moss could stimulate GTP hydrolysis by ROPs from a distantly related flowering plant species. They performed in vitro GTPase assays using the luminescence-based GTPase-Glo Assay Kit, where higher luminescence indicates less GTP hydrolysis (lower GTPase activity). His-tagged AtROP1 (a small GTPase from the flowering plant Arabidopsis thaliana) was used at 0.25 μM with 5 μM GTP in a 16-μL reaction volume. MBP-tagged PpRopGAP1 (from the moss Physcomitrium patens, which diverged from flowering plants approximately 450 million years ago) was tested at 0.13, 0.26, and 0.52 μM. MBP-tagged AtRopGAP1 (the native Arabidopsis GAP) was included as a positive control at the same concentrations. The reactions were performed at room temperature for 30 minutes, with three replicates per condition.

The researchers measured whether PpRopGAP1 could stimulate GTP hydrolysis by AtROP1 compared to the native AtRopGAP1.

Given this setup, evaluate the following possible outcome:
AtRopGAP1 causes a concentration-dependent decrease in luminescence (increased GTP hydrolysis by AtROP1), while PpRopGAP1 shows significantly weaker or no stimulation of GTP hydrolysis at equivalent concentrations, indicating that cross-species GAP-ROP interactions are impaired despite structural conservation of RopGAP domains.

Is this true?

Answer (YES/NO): NO